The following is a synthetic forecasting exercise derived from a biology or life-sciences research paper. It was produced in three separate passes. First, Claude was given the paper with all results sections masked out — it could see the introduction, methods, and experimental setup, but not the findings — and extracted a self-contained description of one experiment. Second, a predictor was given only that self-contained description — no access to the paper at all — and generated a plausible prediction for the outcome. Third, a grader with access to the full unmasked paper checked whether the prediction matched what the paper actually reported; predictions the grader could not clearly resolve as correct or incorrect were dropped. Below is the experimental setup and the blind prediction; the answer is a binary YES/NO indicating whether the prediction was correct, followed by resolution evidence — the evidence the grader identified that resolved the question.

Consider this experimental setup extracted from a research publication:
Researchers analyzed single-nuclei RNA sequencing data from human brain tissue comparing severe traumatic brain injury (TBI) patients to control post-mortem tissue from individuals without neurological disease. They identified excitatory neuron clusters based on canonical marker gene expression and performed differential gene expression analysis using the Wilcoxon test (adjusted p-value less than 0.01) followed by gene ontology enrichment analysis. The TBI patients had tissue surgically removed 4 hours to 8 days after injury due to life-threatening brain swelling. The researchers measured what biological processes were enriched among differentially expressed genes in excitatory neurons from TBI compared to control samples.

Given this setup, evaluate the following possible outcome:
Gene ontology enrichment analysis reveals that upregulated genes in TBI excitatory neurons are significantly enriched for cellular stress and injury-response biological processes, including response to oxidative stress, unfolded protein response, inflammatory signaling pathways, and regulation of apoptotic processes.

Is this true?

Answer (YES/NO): NO